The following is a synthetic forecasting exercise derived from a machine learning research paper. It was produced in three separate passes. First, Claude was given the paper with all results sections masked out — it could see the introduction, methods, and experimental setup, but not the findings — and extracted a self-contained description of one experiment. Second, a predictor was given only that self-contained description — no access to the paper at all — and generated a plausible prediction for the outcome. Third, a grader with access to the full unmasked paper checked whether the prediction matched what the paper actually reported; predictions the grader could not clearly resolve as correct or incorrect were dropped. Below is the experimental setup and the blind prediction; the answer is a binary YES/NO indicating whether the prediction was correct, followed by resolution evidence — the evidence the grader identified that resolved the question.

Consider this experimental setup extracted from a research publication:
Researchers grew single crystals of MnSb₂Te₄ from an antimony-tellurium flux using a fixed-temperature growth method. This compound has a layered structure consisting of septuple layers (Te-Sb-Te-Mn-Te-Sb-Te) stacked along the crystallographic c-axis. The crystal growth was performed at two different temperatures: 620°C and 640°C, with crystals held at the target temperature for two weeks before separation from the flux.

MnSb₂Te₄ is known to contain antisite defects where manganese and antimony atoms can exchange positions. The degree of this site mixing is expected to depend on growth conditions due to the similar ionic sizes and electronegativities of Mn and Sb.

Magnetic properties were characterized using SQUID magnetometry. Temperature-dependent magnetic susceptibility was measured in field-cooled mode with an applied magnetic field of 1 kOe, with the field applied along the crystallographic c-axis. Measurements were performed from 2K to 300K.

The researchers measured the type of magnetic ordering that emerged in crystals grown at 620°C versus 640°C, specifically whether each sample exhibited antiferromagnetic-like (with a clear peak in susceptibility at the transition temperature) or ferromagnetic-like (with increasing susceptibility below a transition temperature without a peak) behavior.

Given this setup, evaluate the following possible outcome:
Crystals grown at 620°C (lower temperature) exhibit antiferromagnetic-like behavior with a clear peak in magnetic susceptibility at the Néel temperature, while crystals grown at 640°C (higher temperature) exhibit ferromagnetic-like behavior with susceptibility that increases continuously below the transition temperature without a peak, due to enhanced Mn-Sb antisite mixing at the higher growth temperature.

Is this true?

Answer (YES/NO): YES